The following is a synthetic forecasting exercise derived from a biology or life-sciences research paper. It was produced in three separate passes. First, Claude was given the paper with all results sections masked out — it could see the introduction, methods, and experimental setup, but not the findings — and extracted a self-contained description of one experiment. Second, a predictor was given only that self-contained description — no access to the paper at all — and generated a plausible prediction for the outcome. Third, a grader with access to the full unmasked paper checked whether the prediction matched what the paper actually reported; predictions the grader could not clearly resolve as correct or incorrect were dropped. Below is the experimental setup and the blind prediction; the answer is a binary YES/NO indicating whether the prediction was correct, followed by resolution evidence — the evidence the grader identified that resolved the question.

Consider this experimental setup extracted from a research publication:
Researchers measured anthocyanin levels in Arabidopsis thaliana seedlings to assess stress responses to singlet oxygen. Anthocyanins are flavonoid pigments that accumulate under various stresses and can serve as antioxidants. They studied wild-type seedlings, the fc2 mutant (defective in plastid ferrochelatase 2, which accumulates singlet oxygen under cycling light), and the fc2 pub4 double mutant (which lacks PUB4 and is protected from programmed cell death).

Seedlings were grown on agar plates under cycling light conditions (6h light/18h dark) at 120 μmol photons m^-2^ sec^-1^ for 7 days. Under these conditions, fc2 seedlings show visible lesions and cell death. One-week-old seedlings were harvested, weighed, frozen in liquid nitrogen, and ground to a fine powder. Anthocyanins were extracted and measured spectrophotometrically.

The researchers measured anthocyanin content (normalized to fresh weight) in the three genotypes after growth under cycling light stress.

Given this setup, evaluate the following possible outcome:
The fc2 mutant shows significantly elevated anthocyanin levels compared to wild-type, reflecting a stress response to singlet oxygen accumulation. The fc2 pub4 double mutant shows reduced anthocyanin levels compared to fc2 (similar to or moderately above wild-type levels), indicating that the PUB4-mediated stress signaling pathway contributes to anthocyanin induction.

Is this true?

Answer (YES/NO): NO